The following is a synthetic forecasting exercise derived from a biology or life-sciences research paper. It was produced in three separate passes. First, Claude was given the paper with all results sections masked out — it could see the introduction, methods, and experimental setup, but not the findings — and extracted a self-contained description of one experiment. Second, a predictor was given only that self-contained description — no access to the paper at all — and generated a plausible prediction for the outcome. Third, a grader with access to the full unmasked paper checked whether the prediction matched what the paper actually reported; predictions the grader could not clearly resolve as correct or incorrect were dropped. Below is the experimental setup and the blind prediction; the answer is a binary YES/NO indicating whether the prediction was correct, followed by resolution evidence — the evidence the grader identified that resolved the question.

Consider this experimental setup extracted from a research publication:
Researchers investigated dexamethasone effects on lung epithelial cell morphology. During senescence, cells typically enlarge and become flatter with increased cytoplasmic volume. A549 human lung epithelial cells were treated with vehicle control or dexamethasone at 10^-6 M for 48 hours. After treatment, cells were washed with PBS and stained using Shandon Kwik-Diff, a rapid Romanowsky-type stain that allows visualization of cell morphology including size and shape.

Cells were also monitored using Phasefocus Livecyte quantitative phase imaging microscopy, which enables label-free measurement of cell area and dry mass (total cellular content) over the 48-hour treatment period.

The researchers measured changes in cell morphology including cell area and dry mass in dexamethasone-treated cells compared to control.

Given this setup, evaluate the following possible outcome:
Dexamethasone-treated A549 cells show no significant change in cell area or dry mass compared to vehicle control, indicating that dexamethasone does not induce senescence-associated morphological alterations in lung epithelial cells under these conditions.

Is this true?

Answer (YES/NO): NO